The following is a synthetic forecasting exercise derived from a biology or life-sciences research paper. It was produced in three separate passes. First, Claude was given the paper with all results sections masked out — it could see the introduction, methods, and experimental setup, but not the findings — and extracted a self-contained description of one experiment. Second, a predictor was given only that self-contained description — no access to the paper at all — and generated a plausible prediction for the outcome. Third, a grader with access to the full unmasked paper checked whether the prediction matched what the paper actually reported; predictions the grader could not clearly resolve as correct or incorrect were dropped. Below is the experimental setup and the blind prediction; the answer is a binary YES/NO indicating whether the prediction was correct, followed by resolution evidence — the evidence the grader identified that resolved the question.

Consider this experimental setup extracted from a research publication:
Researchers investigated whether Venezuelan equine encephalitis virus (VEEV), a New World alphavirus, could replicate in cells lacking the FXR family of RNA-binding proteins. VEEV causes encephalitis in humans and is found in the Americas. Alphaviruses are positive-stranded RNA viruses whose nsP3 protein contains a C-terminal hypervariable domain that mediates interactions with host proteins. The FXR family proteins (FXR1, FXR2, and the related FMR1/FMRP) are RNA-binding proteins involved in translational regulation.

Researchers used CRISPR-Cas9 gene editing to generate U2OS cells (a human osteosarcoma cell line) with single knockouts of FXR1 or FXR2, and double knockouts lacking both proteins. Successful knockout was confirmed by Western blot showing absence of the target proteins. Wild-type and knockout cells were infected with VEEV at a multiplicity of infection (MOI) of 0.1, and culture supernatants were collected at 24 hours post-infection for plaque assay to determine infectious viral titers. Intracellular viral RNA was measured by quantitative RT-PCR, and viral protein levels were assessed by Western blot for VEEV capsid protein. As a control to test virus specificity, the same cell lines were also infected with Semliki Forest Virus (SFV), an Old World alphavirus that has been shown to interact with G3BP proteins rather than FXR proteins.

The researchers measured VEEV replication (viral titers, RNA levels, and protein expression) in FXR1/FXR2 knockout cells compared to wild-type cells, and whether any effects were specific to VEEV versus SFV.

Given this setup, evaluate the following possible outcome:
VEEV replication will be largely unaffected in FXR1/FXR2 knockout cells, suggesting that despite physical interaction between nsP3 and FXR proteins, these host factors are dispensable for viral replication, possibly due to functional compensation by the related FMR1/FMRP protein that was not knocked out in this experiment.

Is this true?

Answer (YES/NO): NO